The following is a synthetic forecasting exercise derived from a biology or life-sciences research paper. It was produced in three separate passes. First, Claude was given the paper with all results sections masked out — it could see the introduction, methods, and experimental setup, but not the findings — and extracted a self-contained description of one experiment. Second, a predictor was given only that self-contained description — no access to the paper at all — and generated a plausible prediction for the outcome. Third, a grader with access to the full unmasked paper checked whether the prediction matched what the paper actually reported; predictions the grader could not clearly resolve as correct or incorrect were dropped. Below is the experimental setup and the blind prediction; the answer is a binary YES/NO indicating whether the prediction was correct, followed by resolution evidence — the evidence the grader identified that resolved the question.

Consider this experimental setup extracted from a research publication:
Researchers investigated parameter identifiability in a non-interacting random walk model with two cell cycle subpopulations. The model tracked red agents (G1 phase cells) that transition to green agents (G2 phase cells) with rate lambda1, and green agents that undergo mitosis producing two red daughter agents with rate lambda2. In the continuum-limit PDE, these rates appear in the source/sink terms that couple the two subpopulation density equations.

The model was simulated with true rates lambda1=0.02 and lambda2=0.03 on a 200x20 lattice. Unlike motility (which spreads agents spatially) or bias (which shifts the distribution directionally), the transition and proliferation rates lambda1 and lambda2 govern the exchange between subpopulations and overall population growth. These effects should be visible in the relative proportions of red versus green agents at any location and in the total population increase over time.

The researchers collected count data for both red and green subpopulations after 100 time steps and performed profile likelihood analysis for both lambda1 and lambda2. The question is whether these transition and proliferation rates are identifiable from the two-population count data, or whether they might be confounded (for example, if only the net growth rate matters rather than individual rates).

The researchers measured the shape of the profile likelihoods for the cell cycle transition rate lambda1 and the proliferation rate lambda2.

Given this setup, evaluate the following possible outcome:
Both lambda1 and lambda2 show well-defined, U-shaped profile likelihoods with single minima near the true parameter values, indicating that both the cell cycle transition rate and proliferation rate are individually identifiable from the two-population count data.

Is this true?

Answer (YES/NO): NO